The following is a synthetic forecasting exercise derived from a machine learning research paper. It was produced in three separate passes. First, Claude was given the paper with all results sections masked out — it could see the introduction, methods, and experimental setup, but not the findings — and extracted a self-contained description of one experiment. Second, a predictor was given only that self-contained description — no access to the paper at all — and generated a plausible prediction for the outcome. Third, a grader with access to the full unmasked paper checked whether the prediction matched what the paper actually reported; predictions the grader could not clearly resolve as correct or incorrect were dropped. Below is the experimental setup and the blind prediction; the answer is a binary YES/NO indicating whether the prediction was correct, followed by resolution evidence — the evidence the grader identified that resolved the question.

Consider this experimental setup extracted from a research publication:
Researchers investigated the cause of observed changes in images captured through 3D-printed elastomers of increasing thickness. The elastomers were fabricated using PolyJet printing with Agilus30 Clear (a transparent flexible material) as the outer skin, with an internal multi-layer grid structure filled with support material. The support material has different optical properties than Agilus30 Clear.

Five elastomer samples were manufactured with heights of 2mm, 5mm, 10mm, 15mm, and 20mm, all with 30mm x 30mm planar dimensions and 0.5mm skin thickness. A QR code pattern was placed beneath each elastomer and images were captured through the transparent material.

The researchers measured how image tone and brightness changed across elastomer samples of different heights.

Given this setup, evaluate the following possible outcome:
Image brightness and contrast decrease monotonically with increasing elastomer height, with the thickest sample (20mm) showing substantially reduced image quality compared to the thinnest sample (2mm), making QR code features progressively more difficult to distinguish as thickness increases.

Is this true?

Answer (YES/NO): YES